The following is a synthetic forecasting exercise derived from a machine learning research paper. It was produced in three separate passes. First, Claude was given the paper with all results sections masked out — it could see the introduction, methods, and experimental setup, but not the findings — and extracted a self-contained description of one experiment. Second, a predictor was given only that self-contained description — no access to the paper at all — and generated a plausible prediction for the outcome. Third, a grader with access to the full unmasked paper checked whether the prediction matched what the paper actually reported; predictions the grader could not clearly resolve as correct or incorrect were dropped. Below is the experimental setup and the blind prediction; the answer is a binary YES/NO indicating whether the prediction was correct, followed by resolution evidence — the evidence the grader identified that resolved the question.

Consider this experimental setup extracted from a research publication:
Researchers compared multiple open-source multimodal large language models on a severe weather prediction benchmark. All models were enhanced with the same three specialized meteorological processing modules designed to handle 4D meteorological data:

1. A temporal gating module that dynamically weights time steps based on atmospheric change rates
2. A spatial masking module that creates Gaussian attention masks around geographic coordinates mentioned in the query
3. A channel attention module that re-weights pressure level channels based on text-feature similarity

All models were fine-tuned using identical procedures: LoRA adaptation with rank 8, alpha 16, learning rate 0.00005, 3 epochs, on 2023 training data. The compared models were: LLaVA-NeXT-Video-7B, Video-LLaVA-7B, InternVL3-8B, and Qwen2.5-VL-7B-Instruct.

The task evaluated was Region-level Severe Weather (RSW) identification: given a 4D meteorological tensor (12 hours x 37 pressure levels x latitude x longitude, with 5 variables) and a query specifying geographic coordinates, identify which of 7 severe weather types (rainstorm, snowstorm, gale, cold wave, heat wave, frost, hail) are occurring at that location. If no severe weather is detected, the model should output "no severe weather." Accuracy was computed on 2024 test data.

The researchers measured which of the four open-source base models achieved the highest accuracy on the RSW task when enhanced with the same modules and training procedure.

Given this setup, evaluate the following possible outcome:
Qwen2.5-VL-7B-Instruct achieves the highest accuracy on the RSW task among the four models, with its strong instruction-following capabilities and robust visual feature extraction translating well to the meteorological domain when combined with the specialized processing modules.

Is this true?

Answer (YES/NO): YES